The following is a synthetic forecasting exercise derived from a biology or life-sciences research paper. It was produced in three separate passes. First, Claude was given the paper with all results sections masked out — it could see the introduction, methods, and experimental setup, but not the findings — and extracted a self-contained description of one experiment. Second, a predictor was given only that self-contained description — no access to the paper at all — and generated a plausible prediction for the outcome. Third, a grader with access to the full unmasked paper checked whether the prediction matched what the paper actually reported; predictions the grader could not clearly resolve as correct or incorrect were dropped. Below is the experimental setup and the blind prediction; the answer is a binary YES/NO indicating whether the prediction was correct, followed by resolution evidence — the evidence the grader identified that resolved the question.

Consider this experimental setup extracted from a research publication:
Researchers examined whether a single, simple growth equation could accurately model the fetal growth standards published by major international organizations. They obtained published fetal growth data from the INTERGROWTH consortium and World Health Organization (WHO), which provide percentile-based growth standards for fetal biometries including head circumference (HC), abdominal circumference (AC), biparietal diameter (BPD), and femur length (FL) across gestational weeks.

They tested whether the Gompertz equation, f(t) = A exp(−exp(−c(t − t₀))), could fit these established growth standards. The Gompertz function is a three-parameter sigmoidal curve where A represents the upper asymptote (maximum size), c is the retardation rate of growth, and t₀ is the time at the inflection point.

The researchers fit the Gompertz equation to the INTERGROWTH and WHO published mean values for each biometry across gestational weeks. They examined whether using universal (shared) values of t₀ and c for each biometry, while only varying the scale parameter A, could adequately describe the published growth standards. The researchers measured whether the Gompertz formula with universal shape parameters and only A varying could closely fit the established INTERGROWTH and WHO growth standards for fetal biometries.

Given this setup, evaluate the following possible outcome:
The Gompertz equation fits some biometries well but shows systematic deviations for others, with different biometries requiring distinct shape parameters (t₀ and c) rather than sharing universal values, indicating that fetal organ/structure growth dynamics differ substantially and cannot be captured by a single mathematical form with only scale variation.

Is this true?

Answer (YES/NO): NO